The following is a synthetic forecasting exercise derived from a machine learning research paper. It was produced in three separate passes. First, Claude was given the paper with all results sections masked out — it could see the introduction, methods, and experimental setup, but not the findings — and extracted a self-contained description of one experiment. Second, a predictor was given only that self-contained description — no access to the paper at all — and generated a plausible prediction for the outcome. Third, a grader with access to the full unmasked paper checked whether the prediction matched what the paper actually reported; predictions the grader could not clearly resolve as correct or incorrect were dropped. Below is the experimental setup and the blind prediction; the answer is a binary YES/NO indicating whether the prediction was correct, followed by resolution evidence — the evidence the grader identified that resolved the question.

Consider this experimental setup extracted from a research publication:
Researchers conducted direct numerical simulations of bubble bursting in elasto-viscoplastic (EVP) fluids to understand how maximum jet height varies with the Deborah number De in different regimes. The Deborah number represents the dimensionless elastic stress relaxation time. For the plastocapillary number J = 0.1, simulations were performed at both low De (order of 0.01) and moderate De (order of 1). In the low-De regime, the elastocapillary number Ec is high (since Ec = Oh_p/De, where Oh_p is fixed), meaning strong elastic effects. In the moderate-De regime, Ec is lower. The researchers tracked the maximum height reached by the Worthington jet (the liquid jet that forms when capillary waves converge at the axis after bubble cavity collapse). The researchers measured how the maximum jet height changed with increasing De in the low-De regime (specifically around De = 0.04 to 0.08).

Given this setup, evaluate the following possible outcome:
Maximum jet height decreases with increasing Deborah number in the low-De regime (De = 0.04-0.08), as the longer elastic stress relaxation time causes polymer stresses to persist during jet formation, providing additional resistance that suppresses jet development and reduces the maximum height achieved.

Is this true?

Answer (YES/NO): YES